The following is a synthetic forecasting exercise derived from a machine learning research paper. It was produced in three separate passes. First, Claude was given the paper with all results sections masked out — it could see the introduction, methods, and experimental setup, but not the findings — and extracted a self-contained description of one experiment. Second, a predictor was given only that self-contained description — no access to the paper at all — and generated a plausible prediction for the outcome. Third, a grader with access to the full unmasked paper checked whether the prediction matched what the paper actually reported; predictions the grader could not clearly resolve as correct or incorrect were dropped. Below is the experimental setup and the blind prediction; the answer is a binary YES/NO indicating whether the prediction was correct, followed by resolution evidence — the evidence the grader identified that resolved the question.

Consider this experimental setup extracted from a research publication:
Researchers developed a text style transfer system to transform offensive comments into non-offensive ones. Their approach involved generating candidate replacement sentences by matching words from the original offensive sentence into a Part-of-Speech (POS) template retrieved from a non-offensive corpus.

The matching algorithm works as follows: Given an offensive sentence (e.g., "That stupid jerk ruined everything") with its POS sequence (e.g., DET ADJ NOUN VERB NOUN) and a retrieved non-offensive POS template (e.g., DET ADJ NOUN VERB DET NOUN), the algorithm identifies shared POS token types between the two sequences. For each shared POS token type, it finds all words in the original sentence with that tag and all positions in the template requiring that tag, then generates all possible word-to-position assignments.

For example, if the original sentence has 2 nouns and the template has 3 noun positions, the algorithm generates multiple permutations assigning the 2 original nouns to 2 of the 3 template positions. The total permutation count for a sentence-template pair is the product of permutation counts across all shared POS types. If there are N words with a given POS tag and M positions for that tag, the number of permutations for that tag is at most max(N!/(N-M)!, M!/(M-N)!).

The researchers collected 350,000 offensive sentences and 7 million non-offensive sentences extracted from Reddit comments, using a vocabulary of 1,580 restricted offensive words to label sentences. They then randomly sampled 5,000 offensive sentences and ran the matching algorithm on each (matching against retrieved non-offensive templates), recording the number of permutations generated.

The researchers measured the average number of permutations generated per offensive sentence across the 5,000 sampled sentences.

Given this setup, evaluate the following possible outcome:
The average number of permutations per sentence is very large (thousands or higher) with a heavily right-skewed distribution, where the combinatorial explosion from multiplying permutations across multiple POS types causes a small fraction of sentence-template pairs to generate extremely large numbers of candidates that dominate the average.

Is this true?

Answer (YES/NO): NO